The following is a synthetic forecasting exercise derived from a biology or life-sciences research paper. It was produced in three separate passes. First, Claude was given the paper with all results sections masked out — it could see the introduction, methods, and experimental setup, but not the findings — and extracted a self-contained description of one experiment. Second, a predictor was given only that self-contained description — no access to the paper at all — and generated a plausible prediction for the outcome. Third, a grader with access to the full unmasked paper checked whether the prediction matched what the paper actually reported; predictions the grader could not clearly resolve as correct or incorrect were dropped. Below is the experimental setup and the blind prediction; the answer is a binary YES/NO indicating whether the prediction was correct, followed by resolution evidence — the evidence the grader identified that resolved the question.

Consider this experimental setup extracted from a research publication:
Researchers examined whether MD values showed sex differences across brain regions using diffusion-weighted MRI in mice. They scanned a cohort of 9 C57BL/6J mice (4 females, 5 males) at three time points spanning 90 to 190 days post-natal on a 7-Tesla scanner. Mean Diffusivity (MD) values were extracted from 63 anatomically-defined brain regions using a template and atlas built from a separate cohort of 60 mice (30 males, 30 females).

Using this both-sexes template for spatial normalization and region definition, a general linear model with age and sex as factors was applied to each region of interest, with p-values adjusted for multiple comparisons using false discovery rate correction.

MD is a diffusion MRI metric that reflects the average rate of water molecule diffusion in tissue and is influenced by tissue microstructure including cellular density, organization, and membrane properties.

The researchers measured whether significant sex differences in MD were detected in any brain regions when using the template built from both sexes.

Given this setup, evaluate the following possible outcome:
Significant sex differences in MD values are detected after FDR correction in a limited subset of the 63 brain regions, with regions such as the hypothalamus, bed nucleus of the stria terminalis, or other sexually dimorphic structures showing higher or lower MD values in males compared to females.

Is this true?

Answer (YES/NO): NO